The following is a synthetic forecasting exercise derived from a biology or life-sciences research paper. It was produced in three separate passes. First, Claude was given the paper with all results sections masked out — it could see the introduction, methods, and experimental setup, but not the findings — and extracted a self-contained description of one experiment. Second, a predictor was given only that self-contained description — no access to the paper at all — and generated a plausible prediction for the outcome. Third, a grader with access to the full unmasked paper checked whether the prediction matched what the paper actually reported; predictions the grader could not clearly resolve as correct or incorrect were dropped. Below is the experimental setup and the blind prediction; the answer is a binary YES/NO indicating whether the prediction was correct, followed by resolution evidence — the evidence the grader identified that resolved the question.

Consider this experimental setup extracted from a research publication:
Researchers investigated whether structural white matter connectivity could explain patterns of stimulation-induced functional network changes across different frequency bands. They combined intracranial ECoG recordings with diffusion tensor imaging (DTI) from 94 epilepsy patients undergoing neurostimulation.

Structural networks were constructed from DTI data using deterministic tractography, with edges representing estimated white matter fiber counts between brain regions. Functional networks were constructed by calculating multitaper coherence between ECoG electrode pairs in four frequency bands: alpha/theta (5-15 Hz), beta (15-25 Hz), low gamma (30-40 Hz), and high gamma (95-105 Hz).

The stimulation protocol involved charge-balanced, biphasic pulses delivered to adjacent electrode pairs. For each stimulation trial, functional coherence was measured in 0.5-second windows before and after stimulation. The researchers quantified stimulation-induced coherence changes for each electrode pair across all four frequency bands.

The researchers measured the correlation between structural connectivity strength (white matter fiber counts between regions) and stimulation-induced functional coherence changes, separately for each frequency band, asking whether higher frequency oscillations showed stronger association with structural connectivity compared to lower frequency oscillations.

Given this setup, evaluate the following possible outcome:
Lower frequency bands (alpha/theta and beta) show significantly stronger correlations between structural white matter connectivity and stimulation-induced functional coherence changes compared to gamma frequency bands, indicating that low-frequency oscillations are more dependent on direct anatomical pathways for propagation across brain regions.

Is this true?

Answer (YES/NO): NO